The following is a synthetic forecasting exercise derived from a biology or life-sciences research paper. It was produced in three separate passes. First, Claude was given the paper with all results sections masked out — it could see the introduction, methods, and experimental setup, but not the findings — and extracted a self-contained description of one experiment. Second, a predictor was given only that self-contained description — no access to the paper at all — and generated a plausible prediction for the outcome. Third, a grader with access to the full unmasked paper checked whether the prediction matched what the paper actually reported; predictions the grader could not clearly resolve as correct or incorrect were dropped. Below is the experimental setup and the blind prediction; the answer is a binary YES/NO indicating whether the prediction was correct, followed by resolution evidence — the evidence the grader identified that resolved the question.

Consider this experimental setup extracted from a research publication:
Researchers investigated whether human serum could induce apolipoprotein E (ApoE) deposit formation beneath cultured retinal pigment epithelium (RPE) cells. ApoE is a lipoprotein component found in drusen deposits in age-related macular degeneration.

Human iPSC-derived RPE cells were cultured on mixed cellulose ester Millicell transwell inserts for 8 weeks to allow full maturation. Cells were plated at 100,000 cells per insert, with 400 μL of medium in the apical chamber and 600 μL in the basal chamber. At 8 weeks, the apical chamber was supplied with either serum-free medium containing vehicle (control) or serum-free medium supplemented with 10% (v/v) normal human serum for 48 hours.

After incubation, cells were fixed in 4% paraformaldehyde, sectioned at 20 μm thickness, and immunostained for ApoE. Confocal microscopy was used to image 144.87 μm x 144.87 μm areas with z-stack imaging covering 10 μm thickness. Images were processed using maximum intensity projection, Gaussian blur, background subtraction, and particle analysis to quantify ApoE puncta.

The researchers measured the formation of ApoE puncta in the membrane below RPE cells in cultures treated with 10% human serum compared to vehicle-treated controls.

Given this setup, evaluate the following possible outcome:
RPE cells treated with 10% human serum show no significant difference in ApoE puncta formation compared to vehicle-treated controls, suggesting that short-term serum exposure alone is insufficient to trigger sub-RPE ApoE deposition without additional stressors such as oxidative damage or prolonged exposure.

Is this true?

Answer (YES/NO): NO